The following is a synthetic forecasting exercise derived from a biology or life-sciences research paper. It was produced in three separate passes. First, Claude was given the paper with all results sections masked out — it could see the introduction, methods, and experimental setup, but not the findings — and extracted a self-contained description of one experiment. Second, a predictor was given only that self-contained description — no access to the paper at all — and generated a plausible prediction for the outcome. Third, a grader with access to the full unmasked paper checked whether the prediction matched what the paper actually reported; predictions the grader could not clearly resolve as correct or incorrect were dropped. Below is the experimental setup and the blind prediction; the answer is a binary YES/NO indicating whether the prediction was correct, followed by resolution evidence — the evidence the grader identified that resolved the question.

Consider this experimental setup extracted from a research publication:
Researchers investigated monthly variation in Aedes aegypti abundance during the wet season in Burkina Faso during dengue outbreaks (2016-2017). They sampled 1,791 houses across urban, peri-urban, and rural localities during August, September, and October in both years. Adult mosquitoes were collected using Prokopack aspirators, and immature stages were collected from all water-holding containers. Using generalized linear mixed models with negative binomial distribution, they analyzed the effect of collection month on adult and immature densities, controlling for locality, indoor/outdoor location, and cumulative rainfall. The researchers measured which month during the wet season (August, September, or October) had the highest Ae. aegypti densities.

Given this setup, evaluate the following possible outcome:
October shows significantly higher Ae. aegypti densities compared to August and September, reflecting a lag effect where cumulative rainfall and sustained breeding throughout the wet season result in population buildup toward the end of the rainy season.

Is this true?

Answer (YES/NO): NO